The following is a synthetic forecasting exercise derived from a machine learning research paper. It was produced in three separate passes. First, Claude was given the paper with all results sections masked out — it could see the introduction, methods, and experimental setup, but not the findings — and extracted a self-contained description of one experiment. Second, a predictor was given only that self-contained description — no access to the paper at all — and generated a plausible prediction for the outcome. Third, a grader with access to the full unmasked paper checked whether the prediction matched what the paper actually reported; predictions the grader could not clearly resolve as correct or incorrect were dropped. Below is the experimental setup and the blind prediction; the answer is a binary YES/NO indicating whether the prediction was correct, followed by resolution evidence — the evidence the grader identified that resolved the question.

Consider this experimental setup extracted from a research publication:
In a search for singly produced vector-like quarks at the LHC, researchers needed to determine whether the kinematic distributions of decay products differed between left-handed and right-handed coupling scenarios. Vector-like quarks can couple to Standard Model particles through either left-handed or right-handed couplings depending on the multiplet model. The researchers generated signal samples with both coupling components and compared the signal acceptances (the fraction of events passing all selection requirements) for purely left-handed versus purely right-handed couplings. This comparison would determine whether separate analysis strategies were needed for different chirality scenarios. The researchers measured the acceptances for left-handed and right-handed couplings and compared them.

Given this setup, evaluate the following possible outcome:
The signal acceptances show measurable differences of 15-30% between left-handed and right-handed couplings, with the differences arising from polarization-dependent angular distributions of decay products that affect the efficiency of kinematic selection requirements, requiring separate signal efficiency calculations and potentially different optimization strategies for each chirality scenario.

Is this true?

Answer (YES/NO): NO